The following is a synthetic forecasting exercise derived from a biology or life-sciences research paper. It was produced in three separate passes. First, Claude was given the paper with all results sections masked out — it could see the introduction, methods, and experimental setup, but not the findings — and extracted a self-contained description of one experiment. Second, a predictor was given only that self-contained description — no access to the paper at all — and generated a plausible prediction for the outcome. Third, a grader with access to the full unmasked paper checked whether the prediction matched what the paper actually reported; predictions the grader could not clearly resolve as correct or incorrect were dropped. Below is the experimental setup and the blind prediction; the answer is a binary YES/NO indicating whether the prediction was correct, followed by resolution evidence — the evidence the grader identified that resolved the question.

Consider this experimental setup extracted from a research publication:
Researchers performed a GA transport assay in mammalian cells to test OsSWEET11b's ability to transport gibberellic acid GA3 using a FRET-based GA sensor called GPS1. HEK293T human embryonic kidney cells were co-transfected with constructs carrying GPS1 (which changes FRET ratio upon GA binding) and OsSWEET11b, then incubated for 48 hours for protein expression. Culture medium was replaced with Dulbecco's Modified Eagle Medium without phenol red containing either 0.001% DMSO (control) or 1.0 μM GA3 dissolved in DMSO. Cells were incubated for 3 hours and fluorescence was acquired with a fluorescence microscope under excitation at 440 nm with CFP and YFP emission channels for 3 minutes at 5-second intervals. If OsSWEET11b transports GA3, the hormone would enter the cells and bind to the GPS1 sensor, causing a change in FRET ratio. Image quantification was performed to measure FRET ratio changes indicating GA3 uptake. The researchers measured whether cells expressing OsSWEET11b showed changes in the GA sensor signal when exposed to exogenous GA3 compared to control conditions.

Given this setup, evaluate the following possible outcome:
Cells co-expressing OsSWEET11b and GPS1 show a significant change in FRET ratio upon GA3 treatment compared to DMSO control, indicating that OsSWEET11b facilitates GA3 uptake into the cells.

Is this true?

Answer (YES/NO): NO